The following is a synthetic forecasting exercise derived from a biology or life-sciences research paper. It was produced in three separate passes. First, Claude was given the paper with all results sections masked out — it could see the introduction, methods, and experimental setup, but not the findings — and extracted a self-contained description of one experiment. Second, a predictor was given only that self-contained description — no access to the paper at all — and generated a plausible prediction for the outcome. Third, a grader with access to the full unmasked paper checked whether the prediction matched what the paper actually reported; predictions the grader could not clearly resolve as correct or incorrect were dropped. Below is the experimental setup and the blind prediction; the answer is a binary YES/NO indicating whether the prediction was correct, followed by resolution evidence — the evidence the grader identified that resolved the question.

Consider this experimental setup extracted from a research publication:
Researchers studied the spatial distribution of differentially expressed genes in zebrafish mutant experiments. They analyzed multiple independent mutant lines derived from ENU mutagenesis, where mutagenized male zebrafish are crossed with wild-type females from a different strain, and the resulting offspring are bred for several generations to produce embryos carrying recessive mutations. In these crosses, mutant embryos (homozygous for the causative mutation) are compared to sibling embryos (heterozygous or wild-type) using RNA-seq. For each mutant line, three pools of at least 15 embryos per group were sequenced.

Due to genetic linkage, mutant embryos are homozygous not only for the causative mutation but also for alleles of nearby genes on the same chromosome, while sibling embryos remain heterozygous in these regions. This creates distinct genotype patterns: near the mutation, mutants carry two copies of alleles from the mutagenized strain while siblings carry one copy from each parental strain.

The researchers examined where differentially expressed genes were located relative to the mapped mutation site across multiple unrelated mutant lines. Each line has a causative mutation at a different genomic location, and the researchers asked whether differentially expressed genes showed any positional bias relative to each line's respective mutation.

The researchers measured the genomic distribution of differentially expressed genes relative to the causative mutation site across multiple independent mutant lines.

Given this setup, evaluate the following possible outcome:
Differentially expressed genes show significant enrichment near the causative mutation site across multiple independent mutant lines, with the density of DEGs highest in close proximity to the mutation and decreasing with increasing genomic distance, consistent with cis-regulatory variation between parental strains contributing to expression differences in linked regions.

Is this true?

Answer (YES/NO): YES